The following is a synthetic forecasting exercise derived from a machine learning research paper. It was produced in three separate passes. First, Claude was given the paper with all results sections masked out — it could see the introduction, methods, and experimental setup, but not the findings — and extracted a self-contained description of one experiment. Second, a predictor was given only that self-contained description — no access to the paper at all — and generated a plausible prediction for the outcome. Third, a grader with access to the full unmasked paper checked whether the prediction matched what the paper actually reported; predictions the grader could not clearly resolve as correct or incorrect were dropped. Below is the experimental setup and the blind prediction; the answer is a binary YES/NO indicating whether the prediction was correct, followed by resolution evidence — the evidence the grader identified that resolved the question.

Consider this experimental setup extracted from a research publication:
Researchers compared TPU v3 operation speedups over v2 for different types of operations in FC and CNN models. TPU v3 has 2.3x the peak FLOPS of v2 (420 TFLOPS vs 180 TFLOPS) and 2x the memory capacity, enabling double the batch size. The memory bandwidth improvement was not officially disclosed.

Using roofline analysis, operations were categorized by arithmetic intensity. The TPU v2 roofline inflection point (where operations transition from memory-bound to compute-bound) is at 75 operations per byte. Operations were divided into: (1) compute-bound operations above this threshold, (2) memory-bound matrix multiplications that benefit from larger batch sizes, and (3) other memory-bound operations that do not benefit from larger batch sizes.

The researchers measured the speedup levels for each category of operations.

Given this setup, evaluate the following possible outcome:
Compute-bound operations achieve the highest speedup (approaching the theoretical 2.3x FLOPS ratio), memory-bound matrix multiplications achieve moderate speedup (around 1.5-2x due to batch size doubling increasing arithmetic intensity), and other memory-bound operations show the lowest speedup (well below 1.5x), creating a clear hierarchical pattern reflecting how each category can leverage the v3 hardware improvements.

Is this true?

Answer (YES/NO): NO